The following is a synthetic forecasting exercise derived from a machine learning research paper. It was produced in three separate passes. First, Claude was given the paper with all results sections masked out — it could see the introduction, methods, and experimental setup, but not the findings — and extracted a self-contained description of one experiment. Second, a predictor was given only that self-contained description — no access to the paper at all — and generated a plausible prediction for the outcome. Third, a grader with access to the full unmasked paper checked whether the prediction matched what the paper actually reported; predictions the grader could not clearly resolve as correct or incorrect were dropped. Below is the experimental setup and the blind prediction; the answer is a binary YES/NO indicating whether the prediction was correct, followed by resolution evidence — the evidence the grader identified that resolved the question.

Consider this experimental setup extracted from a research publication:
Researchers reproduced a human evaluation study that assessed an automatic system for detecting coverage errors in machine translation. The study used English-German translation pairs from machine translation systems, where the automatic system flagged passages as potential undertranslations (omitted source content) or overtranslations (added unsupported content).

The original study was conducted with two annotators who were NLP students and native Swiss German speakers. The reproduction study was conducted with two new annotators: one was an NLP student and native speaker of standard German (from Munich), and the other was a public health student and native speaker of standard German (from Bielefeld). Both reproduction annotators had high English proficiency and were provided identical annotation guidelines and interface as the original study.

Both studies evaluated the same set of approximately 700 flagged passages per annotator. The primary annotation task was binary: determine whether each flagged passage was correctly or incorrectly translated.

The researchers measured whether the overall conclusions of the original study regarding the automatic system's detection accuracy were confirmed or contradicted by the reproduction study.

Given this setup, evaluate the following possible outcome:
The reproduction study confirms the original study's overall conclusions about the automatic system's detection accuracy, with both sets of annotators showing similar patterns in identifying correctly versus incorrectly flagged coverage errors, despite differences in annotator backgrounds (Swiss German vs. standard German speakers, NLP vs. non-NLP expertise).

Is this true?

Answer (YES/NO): YES